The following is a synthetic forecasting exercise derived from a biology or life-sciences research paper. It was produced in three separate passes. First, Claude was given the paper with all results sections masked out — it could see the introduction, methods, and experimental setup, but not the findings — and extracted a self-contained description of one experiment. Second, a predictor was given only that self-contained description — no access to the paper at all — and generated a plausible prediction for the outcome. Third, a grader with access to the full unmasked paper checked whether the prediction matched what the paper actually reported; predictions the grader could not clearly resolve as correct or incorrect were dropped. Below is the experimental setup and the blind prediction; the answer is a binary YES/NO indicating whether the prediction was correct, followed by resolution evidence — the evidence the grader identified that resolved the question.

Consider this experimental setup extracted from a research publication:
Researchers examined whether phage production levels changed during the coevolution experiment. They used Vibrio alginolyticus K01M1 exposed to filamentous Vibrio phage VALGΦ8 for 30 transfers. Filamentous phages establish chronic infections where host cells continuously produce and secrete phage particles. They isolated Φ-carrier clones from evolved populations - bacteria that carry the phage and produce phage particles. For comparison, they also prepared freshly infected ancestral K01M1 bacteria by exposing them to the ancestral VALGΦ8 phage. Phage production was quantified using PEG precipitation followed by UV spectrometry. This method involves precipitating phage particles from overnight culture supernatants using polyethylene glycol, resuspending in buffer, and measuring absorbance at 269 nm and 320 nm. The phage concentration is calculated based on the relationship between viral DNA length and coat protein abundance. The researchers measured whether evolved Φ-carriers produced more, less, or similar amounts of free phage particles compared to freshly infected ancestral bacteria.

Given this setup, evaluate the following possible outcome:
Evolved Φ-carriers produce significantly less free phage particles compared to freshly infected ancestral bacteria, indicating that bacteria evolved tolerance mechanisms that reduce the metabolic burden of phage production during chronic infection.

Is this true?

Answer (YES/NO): NO